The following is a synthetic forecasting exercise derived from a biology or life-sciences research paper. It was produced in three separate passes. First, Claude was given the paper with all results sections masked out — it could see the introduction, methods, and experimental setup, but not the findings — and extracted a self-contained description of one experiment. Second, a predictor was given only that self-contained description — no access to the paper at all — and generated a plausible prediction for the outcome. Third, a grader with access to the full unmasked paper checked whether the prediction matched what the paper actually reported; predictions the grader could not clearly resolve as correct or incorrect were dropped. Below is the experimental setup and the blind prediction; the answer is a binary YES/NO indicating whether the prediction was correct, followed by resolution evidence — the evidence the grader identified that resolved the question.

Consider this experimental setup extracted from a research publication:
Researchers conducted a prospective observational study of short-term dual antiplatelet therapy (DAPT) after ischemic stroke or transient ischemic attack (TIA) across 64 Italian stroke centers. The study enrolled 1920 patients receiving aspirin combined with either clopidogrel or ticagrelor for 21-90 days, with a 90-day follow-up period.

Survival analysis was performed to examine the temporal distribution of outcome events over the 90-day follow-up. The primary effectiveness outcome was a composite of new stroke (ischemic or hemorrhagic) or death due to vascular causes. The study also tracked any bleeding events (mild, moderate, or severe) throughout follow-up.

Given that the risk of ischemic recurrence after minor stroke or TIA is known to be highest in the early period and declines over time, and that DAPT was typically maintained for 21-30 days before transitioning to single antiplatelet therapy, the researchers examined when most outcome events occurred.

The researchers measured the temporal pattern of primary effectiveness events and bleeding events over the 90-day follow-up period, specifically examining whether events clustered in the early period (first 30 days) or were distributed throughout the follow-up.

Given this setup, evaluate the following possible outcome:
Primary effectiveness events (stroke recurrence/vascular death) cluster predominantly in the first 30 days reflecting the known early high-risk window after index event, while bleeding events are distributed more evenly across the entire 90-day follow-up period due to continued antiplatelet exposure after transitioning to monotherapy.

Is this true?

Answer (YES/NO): YES